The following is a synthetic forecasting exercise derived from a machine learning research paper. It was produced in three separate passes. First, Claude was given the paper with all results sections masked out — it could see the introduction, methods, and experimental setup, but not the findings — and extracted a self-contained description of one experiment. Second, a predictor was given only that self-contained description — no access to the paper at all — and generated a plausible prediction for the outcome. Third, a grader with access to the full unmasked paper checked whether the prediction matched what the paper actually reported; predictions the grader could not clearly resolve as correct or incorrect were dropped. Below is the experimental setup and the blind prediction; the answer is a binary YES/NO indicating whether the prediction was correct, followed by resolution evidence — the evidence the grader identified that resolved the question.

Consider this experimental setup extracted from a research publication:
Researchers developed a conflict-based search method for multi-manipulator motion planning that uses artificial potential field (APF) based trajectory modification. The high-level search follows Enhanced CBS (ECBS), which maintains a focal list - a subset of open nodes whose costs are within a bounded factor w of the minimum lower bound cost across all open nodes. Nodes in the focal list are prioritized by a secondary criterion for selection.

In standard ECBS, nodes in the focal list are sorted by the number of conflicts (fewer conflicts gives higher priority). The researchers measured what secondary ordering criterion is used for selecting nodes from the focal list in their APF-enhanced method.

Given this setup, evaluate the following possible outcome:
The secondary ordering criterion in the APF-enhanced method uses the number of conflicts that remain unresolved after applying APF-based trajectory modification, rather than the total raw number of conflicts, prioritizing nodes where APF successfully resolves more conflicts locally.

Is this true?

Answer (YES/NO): NO